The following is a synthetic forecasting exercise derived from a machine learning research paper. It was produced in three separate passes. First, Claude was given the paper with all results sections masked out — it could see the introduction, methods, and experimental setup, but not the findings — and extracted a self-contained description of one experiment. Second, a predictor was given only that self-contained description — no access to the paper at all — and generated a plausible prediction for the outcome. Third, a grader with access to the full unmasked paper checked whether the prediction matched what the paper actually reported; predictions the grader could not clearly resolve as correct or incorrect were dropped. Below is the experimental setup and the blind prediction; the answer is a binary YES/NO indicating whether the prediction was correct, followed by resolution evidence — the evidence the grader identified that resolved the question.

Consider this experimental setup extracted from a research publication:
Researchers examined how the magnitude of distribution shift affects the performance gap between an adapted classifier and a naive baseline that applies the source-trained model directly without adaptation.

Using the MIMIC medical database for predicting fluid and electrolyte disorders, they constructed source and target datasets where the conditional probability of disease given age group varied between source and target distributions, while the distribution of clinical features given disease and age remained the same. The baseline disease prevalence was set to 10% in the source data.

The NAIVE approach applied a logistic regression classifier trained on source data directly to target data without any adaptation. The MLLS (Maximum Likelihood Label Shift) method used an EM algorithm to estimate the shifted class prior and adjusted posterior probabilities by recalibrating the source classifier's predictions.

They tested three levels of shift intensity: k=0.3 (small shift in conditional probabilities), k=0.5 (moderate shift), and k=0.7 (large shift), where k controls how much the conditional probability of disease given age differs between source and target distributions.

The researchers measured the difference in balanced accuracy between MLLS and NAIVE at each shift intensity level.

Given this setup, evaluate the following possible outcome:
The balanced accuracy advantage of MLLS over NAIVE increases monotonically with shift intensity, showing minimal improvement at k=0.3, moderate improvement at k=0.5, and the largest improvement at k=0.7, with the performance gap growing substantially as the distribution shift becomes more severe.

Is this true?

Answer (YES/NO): YES